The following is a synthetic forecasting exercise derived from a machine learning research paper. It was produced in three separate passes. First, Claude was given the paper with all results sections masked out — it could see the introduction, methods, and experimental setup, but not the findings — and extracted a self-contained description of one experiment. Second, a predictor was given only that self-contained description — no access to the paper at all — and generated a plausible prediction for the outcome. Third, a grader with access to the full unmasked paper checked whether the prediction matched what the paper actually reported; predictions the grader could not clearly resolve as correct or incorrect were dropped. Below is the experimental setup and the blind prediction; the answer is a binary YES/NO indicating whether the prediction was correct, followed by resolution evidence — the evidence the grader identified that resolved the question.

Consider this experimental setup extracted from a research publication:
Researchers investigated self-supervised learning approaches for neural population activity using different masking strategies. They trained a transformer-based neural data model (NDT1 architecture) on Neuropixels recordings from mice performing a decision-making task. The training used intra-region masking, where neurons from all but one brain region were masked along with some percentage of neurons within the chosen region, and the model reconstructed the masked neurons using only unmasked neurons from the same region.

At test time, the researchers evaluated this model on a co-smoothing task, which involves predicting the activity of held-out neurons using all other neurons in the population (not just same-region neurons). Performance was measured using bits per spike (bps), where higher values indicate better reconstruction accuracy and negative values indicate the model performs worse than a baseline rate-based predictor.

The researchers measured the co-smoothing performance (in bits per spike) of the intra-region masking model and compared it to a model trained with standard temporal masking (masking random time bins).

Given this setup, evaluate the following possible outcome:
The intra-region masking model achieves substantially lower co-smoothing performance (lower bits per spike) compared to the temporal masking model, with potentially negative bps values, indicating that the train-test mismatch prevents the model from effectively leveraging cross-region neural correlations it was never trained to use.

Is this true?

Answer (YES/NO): YES